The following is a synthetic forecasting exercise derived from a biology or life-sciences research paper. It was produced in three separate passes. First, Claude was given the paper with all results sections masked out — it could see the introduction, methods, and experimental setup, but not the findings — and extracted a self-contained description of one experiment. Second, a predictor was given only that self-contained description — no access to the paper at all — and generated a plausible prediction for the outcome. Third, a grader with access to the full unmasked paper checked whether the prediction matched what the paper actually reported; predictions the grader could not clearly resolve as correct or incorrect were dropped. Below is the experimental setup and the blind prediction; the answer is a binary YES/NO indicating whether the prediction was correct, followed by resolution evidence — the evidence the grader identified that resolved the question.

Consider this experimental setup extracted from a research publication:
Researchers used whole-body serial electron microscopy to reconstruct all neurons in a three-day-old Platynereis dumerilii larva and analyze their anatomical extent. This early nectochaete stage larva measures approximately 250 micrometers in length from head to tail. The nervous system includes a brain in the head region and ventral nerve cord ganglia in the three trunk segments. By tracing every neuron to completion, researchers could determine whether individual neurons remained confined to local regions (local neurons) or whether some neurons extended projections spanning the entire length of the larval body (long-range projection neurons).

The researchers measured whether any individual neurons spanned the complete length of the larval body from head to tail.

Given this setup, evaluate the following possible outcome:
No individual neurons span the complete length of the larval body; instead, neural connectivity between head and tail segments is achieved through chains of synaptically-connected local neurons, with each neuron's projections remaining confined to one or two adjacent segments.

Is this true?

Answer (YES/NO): NO